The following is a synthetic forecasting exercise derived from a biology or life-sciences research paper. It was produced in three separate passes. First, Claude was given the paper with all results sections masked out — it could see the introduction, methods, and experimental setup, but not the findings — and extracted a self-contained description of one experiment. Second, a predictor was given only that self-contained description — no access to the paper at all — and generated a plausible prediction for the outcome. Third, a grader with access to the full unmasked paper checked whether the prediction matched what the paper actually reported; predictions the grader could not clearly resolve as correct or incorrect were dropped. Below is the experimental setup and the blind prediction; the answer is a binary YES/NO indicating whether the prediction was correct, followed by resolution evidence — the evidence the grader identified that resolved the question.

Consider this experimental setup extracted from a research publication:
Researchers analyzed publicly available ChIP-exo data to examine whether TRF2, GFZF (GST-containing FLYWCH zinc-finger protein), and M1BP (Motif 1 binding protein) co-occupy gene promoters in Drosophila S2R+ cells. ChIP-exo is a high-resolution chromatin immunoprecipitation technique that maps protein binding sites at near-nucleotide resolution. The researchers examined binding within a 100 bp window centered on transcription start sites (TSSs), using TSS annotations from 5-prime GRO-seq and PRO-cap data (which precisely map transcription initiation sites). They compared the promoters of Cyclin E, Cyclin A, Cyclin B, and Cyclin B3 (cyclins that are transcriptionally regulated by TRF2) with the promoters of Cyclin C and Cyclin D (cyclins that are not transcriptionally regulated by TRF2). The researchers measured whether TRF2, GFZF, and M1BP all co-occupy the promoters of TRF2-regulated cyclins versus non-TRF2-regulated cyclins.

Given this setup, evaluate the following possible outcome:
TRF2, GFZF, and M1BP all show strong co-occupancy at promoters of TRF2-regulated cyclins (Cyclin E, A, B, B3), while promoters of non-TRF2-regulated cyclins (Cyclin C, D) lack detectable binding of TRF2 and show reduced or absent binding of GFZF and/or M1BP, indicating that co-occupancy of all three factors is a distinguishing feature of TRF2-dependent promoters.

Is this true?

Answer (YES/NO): NO